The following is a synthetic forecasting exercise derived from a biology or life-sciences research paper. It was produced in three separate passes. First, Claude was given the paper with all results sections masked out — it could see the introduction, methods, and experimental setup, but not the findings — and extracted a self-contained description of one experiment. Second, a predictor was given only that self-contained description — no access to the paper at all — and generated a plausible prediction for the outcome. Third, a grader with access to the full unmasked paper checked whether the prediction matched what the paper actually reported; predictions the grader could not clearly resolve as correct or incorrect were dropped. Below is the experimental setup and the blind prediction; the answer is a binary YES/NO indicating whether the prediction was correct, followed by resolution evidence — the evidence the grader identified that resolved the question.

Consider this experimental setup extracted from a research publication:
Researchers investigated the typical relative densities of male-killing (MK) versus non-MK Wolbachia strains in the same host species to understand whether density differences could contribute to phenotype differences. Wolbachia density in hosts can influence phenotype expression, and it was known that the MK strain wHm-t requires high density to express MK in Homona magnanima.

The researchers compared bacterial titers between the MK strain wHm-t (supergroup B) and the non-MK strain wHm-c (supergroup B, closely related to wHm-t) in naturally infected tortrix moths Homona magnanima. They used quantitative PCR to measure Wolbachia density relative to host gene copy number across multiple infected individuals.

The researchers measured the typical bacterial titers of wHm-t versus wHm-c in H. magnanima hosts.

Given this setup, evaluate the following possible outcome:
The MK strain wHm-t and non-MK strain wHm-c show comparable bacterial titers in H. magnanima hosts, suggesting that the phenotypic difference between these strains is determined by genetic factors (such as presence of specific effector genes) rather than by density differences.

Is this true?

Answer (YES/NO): NO